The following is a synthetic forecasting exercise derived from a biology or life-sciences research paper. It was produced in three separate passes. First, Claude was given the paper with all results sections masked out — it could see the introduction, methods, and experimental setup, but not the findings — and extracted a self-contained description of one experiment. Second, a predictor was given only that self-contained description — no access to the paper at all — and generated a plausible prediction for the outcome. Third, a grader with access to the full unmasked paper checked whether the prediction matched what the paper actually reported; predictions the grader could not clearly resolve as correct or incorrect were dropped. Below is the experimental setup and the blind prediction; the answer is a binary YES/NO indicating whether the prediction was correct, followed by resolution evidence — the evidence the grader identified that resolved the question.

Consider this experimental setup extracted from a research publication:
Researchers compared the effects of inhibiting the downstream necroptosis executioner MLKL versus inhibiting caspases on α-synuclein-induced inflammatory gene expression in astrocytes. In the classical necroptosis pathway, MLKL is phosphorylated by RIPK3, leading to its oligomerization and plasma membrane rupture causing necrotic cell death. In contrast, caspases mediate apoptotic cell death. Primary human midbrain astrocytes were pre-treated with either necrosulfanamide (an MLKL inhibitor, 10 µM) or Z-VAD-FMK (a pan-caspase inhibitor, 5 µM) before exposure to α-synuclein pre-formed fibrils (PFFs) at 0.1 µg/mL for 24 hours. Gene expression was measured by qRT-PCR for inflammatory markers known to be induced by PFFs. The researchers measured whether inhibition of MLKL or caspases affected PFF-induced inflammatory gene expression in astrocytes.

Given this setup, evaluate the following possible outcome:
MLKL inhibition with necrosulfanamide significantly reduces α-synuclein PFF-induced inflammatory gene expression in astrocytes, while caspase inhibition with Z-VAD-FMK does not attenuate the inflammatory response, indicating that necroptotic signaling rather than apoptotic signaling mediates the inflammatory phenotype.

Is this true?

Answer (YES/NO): NO